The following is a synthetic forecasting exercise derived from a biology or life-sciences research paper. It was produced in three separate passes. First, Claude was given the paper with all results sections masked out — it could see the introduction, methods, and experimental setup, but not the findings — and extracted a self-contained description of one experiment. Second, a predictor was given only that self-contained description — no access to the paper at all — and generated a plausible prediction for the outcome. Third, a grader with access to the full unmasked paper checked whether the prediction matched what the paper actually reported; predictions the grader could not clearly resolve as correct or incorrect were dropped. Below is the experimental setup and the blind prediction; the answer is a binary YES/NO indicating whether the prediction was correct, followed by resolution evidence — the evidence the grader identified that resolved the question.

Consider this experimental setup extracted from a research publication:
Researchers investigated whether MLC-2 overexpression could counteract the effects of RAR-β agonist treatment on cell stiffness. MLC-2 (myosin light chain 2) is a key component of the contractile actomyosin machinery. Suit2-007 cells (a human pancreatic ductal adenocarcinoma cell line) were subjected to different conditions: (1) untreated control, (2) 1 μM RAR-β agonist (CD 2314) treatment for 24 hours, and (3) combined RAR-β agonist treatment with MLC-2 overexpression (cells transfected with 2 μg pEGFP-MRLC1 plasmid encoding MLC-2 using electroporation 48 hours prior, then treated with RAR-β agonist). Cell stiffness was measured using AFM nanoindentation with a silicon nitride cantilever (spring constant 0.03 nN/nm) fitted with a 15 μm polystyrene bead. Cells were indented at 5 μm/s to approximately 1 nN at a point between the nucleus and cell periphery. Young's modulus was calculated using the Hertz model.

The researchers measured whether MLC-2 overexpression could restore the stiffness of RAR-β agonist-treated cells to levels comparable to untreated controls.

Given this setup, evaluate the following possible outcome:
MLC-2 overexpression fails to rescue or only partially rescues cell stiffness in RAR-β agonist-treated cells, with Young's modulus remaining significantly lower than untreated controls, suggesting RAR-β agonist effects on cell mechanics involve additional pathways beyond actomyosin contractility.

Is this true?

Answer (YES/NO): NO